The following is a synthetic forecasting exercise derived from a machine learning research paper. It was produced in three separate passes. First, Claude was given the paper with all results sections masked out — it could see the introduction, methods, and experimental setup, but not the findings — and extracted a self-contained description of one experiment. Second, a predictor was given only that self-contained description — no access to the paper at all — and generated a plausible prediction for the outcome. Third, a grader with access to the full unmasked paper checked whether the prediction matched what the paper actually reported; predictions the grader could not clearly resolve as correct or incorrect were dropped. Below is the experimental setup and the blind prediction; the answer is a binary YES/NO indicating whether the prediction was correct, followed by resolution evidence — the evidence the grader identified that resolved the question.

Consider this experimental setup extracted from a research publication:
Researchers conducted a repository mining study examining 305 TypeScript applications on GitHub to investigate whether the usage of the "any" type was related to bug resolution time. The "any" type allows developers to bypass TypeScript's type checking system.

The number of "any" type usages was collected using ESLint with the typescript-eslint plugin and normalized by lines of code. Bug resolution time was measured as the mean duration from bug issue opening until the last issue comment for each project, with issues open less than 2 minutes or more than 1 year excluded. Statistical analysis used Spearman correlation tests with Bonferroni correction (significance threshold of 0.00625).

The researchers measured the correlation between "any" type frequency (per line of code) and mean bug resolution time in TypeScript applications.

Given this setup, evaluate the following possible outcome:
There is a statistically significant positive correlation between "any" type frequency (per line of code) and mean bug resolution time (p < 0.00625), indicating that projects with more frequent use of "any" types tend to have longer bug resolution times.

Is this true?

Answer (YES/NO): YES